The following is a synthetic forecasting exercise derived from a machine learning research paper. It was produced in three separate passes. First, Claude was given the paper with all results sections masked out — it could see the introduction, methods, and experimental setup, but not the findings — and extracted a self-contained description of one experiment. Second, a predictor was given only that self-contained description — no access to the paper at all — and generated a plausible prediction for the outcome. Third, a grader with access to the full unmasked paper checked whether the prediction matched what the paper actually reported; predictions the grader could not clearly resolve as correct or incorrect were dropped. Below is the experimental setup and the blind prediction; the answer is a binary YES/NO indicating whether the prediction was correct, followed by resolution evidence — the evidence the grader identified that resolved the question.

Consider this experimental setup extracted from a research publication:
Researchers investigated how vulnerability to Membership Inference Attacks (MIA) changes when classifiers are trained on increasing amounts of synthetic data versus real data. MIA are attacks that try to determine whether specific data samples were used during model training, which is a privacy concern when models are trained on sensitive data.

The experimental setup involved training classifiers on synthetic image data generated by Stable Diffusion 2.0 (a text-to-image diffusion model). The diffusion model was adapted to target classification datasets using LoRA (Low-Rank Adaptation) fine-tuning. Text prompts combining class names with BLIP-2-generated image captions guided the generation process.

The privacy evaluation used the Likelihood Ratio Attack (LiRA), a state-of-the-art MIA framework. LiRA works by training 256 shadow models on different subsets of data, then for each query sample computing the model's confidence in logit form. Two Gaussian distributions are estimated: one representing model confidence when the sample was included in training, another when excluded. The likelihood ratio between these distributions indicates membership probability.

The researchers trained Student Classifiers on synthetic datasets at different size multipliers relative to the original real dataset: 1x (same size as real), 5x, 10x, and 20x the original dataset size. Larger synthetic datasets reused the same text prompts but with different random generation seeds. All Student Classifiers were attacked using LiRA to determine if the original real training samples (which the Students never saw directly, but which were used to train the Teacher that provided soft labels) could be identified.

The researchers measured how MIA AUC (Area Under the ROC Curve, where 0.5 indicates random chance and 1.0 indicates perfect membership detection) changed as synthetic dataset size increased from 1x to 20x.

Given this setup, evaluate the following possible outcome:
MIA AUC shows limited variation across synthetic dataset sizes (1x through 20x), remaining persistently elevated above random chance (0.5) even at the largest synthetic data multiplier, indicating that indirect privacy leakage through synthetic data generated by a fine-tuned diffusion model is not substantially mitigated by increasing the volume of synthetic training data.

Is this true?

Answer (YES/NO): NO